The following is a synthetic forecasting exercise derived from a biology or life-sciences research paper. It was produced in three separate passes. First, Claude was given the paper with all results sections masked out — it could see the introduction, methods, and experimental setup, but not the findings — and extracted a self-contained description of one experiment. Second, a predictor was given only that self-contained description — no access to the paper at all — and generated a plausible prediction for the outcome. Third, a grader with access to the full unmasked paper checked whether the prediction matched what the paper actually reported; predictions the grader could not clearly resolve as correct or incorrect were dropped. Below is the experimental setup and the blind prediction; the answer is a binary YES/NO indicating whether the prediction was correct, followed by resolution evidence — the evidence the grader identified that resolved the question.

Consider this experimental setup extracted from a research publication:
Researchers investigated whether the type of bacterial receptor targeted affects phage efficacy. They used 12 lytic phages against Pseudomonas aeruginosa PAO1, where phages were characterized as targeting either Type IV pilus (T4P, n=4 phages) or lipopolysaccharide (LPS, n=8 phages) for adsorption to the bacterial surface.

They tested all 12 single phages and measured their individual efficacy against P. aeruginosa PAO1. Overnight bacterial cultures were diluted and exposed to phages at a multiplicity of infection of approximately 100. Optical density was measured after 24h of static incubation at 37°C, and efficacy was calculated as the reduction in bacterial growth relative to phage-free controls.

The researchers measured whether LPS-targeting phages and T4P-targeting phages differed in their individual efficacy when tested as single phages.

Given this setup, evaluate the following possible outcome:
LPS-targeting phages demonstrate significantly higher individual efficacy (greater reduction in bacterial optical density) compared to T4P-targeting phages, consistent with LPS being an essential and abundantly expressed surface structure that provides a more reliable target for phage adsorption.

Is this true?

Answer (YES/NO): NO